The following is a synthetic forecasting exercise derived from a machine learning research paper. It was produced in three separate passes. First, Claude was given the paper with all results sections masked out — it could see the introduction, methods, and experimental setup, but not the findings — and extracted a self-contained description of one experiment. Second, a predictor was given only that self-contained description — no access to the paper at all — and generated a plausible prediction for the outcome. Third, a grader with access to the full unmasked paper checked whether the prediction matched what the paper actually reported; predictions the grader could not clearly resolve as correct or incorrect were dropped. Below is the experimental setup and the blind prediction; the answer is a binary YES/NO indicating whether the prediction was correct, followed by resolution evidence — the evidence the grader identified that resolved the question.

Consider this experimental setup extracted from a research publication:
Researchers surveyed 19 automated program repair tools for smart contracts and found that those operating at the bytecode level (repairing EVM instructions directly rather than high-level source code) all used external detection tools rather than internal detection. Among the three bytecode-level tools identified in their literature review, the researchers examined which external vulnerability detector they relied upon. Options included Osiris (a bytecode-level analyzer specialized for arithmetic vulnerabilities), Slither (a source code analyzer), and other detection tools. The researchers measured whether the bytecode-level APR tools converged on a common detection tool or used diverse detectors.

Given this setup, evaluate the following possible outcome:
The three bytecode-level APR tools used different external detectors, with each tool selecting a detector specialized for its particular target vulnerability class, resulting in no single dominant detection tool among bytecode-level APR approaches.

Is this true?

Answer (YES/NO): NO